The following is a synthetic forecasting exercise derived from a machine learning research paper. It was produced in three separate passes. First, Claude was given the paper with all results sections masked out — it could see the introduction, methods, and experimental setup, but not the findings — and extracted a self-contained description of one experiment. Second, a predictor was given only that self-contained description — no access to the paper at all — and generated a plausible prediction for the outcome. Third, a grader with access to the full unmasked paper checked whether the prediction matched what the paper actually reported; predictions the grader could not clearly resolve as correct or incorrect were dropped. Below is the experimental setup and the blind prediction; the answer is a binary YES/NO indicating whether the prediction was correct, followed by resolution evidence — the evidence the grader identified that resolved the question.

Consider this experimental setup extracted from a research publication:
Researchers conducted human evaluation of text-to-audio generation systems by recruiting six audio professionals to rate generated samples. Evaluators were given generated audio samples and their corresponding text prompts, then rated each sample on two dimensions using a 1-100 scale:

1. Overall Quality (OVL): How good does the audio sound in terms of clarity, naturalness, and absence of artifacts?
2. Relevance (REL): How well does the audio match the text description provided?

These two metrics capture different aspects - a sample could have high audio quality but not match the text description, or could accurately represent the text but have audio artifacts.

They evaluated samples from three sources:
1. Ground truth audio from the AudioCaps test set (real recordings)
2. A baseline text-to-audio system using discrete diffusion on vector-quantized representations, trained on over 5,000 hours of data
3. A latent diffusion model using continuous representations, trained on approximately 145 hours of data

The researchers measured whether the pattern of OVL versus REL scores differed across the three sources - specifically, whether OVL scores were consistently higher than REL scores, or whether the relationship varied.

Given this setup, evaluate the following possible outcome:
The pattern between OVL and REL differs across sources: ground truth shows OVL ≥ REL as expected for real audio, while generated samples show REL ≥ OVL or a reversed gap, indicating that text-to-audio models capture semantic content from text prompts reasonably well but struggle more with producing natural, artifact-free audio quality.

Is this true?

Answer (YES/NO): NO